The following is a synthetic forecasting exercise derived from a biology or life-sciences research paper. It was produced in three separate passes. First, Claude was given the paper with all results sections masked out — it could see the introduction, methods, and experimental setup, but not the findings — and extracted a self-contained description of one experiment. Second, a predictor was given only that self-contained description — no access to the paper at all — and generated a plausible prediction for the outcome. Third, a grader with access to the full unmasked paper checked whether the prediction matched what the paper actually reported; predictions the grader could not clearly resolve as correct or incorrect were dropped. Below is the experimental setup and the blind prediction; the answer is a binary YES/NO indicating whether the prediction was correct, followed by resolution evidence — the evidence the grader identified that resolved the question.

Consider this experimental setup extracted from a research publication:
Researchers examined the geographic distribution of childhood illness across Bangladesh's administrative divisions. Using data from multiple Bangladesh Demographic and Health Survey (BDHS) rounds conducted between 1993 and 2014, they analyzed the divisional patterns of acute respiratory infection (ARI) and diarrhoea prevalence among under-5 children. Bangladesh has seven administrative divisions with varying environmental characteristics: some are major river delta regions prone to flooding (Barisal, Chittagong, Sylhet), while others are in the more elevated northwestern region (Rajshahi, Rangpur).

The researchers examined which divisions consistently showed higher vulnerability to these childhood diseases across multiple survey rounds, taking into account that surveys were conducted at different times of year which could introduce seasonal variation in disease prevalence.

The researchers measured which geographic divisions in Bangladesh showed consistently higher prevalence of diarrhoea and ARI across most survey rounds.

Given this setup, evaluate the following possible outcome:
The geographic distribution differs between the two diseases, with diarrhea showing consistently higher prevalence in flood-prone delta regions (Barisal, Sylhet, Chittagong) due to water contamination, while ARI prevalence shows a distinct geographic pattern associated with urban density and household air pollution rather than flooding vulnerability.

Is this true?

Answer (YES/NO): NO